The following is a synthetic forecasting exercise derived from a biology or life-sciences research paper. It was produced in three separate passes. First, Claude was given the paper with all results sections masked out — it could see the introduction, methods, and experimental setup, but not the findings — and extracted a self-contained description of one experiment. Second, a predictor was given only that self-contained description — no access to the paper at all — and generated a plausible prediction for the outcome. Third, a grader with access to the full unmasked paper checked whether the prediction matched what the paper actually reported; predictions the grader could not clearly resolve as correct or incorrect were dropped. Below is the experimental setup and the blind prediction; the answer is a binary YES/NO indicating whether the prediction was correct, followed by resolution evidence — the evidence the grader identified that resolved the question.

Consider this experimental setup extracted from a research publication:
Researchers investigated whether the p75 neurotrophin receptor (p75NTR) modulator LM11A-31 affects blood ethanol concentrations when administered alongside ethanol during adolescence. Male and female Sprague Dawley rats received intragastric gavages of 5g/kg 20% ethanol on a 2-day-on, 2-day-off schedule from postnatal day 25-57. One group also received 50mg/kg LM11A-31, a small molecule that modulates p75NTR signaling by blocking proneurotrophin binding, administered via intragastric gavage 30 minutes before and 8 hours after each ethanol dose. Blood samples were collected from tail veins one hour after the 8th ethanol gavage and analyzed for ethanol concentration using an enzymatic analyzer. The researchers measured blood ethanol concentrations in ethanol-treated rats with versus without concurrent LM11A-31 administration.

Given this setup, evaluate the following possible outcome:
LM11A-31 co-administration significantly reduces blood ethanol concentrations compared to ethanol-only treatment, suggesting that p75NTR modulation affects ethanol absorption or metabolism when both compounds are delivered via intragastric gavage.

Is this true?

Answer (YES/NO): NO